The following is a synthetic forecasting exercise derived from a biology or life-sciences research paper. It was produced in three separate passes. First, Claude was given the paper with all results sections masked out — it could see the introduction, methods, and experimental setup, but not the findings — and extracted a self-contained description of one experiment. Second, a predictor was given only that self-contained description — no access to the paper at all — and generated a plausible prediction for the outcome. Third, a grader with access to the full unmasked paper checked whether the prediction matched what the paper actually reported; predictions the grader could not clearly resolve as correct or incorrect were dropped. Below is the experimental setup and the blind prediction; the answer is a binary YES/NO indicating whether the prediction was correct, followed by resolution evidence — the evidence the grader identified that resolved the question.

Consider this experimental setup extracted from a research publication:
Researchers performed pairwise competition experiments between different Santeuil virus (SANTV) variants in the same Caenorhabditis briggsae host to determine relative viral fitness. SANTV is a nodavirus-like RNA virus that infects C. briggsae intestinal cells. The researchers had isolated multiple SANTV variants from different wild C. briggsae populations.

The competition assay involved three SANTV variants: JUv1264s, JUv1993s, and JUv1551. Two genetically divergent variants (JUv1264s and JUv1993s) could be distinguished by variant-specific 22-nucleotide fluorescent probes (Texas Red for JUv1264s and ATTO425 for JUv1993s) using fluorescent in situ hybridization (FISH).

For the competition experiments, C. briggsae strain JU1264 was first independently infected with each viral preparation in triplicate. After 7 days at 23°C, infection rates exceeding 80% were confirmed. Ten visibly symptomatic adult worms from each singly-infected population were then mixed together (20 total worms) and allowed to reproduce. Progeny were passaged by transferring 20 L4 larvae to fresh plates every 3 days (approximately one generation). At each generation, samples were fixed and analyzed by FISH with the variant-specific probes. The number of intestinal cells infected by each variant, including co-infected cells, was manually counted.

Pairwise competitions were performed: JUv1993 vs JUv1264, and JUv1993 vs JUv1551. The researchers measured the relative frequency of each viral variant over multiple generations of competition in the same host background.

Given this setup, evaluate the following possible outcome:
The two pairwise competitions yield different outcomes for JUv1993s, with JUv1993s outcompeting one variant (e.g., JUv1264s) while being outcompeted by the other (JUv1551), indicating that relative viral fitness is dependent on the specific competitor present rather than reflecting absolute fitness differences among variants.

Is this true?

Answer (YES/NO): NO